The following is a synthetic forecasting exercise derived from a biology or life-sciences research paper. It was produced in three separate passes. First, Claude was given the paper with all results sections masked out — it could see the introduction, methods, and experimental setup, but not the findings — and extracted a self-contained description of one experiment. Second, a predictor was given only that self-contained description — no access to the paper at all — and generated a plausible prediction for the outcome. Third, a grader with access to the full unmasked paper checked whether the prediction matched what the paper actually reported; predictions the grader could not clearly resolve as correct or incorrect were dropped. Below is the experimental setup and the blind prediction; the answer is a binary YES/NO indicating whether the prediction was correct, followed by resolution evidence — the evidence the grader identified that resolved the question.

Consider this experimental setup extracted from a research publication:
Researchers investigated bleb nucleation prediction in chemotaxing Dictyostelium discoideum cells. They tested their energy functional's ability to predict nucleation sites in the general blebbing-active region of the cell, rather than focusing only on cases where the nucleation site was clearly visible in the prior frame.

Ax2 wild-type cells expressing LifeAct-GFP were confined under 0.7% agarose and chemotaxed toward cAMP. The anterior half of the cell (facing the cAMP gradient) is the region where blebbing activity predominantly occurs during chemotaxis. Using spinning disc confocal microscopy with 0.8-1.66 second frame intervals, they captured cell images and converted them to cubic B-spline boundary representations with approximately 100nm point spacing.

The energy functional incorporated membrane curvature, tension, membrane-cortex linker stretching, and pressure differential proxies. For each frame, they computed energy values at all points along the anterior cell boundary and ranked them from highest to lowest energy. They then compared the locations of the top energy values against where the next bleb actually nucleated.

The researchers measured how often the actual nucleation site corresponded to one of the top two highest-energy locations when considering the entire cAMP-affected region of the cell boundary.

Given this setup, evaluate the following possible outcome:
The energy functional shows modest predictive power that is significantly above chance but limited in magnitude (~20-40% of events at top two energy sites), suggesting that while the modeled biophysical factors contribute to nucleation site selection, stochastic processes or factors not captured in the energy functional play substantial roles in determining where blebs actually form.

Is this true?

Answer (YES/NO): YES